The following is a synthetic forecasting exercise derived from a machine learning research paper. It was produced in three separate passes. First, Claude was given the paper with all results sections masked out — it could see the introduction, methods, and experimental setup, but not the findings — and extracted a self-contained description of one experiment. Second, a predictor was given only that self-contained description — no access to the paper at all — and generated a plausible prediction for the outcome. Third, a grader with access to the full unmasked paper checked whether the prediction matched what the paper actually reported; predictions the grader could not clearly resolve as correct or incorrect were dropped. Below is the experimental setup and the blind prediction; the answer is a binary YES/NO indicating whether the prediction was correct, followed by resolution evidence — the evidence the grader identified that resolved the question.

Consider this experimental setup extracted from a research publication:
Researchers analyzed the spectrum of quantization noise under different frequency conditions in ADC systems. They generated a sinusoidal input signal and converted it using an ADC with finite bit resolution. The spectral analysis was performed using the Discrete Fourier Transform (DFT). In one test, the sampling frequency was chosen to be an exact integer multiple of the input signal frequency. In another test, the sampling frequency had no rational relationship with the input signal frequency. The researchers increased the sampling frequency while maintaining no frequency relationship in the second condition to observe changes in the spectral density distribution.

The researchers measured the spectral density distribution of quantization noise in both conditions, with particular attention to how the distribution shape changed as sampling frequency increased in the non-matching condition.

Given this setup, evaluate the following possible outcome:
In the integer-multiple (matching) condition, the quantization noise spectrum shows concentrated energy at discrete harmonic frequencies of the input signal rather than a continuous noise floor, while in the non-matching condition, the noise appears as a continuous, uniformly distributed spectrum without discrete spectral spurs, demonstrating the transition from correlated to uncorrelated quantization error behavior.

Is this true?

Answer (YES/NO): YES